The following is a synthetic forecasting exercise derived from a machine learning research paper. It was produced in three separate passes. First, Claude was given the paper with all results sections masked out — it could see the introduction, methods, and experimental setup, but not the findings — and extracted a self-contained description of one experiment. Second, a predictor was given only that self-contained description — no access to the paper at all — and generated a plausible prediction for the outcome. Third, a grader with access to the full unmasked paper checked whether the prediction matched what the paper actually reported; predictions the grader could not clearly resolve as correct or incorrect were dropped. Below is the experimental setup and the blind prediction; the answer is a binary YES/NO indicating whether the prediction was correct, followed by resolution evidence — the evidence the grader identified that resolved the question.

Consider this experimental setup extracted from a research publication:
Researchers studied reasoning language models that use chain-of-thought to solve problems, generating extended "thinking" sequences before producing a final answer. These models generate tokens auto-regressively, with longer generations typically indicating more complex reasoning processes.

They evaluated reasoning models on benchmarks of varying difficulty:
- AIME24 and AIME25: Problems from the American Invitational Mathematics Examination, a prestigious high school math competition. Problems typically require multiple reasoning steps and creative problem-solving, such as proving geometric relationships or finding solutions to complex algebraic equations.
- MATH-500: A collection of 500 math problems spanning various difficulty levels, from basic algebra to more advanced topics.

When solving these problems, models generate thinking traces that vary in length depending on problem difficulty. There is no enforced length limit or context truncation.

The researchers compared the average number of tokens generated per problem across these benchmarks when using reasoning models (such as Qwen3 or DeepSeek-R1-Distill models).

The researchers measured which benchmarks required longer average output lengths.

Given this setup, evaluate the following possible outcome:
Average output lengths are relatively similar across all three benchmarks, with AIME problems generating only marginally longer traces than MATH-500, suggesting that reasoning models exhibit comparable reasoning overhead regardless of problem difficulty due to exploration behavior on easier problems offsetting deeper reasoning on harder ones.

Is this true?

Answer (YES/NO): NO